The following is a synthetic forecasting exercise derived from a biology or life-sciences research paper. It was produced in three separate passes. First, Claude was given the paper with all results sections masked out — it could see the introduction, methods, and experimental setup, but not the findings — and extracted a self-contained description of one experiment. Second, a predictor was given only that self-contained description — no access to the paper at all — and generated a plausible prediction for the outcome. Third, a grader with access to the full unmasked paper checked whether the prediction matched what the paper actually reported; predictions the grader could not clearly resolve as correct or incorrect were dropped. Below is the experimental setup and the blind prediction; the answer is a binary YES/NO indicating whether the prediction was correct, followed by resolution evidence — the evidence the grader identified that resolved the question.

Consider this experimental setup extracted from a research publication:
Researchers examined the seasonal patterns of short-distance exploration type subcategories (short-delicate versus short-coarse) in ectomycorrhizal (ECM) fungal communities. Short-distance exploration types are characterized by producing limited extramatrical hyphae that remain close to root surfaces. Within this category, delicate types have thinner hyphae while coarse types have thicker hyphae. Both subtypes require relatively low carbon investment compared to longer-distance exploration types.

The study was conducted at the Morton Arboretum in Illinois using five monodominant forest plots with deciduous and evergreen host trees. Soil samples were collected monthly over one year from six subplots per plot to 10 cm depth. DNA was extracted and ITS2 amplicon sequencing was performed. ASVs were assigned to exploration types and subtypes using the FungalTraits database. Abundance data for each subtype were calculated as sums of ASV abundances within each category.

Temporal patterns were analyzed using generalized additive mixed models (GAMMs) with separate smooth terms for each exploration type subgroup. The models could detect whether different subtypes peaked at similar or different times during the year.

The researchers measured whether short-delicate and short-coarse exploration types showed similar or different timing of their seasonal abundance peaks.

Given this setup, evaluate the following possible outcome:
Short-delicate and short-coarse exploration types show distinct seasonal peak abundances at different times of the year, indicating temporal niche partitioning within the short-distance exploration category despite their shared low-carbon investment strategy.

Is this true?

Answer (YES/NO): YES